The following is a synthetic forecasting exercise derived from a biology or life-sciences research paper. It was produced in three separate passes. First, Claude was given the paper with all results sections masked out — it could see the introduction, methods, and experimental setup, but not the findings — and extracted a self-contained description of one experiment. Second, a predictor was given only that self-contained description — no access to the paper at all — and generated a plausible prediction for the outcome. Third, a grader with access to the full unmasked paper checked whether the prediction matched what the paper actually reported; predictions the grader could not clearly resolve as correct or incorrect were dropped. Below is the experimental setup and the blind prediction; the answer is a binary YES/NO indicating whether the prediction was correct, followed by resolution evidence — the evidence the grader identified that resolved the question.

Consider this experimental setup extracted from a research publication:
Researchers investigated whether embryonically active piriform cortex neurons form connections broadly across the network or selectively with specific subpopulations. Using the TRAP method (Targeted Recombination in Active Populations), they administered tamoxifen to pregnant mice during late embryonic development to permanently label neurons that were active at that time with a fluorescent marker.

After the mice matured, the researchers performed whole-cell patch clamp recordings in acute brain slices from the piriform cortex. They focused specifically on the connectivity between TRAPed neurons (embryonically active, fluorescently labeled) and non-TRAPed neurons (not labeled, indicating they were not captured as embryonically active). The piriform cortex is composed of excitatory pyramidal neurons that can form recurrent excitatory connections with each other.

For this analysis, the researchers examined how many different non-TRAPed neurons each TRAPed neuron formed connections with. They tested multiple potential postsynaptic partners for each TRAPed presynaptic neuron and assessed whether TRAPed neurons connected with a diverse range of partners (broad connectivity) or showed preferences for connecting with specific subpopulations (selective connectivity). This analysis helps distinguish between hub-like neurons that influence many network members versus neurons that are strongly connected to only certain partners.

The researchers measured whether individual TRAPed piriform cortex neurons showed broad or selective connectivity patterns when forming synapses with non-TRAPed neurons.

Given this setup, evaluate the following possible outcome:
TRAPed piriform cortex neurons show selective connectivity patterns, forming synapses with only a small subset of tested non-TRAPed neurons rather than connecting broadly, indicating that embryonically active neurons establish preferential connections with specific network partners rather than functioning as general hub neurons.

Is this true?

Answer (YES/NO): NO